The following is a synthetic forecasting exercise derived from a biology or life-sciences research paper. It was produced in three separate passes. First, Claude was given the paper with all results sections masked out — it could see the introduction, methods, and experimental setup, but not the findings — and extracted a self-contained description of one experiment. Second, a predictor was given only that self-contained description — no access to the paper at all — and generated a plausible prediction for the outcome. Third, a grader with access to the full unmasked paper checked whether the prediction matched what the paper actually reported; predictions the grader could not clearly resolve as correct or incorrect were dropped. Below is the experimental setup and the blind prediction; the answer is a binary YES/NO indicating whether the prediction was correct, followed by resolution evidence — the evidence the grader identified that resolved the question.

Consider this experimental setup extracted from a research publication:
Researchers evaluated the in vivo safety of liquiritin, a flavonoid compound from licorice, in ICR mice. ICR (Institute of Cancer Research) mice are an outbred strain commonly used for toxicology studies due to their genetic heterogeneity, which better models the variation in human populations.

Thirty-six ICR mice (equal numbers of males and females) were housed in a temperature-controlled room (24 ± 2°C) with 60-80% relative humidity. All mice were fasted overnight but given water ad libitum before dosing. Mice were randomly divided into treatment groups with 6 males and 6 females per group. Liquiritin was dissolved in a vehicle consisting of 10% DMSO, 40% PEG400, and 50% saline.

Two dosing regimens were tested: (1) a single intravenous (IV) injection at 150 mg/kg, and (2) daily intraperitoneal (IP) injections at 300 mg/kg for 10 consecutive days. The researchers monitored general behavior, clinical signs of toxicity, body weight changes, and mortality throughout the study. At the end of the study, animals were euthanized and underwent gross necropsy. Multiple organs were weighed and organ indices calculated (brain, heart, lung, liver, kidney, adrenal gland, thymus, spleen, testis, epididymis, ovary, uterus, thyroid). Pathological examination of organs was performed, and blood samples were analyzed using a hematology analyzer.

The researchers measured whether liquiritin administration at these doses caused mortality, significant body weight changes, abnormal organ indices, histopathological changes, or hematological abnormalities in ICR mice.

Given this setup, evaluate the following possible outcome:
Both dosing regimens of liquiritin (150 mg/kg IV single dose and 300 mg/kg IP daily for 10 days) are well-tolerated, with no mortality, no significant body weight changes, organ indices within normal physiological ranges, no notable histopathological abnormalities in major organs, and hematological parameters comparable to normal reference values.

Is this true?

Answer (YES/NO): NO